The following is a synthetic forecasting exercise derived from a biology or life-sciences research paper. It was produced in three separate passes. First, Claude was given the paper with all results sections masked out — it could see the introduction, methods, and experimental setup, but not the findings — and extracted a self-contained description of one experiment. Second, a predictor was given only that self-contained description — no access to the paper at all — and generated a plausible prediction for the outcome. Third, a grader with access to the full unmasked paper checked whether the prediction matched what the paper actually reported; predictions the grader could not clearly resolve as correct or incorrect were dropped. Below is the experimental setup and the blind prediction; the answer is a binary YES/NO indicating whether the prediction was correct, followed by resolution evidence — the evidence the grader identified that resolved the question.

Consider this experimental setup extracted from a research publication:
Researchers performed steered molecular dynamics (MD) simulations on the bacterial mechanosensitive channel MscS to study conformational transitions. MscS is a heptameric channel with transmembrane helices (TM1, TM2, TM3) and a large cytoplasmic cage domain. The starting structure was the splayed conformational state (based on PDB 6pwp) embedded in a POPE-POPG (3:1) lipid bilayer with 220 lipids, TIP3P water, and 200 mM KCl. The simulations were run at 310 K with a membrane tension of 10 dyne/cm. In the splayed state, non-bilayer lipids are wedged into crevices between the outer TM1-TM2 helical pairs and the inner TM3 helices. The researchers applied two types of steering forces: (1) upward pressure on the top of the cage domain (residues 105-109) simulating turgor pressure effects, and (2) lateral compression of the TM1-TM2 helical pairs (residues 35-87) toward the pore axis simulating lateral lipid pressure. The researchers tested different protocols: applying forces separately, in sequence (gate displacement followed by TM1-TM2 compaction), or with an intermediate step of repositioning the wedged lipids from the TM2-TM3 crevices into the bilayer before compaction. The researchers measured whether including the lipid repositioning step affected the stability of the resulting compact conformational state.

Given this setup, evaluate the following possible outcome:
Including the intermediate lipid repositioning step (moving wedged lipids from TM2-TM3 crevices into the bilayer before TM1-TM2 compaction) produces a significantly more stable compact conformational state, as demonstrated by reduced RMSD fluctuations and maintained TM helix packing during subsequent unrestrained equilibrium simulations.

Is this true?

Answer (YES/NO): YES